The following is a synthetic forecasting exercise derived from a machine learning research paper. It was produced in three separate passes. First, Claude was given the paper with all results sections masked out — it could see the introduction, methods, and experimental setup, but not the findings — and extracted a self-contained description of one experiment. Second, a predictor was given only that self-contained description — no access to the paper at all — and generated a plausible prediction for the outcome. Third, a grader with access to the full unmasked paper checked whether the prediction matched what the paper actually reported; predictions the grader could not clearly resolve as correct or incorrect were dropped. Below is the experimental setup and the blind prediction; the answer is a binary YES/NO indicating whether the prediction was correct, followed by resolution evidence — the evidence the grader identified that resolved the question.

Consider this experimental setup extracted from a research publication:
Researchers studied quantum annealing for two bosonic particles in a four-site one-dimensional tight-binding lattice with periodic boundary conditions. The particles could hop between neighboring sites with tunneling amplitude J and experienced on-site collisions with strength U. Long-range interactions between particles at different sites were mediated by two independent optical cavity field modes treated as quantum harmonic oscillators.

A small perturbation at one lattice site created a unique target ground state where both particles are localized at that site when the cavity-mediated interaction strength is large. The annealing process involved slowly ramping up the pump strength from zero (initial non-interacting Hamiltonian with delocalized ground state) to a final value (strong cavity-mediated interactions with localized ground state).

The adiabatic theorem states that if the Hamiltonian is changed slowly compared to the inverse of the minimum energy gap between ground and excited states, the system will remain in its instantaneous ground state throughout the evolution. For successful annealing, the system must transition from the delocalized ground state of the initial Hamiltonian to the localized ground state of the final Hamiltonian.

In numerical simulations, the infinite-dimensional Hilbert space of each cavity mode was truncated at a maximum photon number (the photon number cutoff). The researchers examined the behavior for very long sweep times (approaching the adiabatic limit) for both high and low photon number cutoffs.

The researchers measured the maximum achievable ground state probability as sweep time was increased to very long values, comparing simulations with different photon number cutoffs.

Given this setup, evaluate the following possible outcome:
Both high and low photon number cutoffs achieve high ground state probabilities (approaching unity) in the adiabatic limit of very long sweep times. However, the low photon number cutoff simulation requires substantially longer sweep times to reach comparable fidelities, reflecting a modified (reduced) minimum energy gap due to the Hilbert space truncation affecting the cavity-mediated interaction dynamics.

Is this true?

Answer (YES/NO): NO